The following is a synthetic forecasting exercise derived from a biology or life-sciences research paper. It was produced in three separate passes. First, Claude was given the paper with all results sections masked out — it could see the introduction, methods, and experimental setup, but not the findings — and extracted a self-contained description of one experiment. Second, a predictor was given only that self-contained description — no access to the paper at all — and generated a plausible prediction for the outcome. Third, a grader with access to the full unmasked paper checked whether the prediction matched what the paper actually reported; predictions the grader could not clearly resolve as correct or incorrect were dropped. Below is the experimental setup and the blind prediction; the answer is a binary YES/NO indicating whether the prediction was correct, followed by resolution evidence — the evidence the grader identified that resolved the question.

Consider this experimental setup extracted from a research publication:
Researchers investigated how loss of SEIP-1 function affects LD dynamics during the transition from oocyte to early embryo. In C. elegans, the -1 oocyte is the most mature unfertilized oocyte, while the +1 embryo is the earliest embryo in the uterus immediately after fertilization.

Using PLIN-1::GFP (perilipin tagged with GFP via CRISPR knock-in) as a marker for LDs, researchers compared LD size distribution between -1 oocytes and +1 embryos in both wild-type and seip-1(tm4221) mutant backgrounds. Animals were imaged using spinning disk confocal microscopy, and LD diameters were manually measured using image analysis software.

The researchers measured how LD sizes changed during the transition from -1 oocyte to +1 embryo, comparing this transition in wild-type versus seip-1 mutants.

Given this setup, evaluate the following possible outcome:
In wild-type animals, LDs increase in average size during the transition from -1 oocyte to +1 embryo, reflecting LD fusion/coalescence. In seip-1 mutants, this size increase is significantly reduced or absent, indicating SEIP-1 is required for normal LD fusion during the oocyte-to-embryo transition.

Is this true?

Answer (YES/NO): NO